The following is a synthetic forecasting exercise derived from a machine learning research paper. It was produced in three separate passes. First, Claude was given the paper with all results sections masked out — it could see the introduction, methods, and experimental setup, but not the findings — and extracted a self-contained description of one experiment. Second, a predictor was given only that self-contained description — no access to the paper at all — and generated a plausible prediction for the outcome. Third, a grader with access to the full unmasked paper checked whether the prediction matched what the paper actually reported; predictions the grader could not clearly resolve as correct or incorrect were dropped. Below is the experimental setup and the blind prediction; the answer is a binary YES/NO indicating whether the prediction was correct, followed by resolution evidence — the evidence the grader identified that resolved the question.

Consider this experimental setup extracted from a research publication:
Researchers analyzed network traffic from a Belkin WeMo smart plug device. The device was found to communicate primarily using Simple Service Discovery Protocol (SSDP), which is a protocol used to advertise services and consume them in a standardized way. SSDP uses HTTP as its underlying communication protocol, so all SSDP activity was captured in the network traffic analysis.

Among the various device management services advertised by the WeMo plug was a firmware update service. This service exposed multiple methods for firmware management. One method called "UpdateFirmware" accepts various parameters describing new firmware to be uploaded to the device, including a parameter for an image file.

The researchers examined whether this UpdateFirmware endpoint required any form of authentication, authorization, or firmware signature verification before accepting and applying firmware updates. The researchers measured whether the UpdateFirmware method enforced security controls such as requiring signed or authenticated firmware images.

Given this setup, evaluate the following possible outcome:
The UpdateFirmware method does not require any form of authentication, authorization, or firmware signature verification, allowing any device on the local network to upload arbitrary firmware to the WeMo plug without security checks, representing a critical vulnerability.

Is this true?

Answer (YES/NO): YES